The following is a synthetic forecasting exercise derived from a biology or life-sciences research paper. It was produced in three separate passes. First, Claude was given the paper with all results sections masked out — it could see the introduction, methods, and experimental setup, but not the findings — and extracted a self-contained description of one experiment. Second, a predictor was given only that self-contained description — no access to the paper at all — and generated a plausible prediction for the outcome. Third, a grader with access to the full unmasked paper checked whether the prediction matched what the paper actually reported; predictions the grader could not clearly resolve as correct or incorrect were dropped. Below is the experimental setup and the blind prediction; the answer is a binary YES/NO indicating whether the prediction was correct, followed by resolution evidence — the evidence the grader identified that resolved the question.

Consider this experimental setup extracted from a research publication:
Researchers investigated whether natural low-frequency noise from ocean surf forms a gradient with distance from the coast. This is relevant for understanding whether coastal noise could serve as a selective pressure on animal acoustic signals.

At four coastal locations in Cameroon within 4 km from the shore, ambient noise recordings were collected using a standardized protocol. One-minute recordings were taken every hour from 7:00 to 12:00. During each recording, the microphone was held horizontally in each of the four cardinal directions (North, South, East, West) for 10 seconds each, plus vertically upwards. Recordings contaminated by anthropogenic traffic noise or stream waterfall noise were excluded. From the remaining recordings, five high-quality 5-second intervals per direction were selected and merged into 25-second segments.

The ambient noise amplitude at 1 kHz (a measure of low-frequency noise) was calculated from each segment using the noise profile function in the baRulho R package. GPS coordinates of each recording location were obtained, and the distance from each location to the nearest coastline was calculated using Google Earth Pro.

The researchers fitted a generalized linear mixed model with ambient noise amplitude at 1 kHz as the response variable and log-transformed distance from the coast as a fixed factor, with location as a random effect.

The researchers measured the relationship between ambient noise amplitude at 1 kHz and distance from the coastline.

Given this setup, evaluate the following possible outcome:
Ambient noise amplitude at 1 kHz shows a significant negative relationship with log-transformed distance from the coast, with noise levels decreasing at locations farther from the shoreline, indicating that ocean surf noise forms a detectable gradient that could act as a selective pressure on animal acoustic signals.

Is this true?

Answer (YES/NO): YES